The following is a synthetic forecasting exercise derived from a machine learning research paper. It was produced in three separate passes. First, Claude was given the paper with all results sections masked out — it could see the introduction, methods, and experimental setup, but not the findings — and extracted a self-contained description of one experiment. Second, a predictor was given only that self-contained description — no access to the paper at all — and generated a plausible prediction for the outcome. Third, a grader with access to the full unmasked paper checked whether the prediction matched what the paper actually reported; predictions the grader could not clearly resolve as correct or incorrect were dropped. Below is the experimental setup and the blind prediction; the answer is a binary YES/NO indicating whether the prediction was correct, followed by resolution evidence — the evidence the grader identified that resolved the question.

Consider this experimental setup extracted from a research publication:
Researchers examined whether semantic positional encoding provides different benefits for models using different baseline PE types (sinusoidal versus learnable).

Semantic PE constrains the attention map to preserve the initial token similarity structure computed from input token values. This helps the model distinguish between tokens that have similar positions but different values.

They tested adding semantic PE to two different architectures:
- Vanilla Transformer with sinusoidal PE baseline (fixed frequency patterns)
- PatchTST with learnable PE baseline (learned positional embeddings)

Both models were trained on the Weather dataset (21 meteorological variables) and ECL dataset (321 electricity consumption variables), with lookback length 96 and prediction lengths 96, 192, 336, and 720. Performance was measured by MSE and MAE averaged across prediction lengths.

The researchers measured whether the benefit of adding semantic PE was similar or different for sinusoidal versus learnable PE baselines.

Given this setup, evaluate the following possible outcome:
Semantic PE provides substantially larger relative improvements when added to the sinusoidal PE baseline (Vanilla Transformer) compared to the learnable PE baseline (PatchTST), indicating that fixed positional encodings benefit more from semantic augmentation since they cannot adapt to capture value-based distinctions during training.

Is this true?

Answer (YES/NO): YES